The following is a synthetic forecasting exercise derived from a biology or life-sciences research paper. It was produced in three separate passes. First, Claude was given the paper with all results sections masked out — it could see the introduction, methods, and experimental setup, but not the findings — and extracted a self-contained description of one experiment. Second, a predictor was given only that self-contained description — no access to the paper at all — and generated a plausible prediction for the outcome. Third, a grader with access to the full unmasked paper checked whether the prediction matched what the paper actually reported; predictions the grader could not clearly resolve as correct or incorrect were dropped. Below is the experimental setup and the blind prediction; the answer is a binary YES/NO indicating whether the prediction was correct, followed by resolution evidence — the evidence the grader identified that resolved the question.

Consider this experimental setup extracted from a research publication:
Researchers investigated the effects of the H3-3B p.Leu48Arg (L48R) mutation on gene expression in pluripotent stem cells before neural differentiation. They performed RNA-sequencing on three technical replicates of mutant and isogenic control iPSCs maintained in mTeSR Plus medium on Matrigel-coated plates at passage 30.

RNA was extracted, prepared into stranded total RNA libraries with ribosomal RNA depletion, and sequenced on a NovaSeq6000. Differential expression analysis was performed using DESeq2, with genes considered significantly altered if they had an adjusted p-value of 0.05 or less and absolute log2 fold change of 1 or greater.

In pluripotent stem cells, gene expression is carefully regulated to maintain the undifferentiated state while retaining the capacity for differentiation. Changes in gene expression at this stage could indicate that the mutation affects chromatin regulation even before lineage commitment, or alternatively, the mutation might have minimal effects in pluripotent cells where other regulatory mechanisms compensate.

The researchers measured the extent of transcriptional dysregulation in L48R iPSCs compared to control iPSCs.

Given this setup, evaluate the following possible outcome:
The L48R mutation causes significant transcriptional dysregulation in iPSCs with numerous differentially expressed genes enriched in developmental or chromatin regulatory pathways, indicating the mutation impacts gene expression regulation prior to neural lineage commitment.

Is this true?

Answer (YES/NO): NO